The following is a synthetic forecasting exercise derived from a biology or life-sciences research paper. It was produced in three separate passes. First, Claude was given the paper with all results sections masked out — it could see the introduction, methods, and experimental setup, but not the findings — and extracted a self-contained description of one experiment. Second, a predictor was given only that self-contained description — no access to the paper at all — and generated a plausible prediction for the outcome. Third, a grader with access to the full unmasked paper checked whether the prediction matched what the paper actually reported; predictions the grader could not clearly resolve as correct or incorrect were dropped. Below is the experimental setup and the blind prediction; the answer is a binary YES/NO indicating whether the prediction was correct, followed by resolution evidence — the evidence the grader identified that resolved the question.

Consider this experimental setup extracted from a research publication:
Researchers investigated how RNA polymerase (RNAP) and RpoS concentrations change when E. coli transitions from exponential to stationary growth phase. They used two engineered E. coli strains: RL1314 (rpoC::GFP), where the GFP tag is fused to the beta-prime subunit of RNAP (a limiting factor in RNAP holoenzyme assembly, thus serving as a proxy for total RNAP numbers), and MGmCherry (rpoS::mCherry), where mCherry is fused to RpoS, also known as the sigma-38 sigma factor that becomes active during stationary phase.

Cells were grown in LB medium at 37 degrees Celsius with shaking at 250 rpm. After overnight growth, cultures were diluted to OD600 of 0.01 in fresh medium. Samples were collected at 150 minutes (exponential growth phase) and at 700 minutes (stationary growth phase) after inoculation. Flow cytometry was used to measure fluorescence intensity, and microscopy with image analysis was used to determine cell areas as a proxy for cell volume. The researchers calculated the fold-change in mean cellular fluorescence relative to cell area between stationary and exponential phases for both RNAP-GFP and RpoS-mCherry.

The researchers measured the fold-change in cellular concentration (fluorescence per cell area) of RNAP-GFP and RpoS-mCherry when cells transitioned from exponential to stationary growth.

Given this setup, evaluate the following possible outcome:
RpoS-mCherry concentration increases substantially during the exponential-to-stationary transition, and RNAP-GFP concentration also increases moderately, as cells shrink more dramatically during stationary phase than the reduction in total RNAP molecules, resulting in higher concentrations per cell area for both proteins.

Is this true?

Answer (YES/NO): NO